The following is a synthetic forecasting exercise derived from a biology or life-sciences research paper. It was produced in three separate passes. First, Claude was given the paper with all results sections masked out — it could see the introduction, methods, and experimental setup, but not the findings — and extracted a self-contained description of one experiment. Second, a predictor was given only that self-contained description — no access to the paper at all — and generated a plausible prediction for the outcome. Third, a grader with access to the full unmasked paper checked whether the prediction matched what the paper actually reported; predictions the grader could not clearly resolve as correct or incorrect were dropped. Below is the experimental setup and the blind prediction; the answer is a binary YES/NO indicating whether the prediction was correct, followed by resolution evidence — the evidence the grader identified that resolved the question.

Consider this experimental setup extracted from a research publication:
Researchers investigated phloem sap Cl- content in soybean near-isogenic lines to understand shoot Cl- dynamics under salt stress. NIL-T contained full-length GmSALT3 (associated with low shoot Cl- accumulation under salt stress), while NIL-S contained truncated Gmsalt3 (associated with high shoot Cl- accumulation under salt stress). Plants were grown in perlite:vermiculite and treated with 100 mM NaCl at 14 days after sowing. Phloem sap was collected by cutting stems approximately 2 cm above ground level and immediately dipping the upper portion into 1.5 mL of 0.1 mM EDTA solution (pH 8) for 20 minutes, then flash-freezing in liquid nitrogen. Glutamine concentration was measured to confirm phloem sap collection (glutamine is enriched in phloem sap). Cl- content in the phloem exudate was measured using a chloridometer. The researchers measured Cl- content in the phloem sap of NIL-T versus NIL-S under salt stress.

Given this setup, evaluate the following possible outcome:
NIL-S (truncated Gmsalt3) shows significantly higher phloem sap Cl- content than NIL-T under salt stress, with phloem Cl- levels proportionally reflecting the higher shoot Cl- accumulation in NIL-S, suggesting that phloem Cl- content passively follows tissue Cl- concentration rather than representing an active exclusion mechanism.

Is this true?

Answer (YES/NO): NO